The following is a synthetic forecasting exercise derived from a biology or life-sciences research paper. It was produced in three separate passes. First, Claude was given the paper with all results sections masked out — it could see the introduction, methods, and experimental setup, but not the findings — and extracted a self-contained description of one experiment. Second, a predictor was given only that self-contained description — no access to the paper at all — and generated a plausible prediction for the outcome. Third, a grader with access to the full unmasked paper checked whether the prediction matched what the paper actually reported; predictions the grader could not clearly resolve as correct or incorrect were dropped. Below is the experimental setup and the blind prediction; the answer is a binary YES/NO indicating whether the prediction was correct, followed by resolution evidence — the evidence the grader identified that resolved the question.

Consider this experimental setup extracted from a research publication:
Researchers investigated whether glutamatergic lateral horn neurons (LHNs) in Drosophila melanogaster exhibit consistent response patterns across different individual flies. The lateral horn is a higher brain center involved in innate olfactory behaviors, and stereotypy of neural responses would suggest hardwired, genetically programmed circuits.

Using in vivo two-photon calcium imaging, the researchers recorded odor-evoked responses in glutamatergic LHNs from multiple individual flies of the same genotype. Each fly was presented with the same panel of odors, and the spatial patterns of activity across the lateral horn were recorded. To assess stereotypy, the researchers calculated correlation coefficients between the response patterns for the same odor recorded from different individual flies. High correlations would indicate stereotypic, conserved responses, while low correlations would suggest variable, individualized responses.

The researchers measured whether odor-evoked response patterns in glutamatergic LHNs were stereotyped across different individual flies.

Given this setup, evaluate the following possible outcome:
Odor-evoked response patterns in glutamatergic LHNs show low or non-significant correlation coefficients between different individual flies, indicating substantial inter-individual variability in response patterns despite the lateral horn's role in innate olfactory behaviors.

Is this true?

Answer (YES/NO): NO